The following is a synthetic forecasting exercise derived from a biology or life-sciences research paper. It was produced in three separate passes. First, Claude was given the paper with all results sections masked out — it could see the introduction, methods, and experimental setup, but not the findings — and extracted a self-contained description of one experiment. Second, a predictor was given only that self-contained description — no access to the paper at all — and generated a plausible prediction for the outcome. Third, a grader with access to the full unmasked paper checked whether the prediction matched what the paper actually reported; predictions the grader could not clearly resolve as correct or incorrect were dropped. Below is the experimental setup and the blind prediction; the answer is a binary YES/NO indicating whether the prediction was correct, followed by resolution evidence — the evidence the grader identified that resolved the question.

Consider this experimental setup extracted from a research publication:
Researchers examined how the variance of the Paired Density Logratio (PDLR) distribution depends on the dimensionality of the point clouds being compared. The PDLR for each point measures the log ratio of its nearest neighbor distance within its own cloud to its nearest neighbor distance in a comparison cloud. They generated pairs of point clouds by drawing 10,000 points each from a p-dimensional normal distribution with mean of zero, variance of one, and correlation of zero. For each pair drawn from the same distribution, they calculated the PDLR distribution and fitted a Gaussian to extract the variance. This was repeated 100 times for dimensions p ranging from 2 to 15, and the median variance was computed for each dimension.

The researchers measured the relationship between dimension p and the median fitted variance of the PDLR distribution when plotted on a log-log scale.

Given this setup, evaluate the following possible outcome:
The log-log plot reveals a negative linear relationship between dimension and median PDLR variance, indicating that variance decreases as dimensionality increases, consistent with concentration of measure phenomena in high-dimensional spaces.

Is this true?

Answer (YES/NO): YES